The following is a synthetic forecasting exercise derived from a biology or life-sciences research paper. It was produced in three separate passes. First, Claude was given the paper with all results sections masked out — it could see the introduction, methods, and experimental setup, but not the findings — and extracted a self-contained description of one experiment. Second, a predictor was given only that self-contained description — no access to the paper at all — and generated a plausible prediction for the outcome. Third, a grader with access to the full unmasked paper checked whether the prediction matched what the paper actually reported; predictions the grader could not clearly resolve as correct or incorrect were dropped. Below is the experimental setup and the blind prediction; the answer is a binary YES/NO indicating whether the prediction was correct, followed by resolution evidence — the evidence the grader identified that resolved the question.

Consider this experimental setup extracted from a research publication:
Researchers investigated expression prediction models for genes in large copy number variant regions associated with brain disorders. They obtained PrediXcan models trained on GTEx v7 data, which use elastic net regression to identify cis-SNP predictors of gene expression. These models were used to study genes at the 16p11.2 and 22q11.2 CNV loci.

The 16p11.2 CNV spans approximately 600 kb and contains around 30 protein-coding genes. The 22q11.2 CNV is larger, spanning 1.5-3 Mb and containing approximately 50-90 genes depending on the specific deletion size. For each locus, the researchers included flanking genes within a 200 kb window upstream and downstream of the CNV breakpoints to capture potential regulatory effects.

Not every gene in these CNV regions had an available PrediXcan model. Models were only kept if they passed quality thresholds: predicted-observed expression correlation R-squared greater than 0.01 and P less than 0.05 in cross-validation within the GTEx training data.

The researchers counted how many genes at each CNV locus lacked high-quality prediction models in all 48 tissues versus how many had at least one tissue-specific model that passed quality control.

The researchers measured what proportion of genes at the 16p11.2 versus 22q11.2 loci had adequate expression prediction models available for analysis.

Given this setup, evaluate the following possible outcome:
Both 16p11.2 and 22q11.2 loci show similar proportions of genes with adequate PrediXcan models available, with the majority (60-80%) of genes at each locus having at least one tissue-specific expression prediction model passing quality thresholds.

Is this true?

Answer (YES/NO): NO